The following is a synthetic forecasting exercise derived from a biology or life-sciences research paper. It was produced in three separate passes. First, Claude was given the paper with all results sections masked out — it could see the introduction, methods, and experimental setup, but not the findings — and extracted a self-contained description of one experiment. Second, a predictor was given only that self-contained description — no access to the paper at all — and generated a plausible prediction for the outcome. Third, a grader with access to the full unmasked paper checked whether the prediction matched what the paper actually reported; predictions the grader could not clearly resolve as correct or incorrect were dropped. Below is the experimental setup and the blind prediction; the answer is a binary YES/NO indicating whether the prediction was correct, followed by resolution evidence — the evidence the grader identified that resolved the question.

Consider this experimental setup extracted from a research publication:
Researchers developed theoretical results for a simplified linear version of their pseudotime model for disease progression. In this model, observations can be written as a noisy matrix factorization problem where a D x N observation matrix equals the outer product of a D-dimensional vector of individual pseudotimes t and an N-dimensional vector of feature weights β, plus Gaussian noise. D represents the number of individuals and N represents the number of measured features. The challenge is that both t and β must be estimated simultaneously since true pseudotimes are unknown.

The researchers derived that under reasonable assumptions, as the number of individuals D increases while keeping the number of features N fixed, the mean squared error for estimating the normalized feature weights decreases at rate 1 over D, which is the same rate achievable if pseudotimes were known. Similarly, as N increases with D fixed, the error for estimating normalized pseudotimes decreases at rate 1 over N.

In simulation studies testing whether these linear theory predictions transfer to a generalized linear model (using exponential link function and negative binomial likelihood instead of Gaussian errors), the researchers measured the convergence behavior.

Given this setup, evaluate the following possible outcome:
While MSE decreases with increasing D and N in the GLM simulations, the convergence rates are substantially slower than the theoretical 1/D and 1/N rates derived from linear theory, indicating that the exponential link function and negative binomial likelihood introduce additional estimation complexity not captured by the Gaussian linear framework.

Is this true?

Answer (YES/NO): NO